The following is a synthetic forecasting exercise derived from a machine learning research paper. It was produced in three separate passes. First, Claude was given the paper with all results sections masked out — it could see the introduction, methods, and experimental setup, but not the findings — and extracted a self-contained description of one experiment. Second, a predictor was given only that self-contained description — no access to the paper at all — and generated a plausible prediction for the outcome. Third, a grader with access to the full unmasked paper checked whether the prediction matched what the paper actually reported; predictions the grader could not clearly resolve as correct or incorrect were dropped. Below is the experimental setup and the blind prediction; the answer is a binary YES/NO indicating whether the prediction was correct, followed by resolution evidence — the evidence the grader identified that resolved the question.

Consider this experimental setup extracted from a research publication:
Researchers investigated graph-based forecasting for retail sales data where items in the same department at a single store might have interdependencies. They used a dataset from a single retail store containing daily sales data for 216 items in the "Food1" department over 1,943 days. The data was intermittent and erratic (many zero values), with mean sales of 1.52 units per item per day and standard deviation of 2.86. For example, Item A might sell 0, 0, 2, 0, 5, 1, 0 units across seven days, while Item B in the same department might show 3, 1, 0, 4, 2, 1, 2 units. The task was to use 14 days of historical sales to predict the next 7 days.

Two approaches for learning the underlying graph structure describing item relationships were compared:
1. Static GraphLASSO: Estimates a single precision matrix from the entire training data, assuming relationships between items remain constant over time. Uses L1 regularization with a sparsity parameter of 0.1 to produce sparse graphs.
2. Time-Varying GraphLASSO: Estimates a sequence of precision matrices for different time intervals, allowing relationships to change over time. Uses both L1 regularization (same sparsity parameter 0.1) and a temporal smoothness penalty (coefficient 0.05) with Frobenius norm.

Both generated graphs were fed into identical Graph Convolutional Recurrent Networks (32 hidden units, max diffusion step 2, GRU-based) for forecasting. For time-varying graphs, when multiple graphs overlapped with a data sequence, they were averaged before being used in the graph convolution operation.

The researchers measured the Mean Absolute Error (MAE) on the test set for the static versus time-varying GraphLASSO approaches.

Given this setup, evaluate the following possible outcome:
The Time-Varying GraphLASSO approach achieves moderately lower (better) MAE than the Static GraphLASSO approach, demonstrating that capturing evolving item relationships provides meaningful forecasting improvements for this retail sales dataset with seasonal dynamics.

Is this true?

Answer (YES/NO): NO